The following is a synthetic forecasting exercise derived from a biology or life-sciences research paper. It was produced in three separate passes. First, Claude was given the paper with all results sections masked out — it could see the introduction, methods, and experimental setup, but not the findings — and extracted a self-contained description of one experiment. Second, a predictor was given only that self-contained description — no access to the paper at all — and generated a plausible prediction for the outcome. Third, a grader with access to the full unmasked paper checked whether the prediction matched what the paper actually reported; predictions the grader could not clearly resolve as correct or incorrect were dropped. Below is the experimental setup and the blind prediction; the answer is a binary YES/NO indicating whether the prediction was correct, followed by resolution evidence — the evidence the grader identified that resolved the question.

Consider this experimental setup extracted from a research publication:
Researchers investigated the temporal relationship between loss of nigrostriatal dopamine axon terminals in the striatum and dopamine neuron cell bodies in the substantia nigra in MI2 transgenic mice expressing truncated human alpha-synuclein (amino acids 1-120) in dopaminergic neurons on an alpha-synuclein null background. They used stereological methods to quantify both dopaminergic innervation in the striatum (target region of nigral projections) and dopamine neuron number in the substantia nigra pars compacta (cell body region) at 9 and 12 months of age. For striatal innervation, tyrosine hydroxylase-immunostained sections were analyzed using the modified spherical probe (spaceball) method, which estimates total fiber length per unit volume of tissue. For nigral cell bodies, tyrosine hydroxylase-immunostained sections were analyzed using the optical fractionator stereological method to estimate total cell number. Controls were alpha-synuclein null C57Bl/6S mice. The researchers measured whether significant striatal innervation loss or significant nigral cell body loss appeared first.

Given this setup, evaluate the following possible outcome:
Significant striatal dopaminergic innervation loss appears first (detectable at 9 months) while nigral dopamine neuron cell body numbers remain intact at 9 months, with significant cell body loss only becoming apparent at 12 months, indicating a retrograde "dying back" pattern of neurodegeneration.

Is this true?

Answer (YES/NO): NO